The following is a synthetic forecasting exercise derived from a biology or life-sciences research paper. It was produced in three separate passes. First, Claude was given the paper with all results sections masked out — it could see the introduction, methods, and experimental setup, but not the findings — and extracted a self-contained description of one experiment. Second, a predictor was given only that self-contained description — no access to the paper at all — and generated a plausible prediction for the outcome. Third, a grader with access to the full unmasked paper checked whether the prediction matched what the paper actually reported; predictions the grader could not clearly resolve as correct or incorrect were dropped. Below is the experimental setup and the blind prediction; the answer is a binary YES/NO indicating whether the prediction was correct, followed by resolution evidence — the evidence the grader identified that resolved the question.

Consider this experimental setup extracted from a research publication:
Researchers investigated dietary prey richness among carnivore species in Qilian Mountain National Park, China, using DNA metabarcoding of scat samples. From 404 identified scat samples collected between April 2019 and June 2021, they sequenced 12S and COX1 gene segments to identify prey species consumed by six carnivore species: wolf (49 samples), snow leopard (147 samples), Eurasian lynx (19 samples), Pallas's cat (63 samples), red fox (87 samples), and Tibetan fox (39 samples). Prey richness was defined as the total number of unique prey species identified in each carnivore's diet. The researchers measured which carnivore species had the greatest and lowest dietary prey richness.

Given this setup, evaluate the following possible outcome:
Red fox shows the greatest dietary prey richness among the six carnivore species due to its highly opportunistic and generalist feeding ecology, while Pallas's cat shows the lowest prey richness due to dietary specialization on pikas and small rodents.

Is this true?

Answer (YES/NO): NO